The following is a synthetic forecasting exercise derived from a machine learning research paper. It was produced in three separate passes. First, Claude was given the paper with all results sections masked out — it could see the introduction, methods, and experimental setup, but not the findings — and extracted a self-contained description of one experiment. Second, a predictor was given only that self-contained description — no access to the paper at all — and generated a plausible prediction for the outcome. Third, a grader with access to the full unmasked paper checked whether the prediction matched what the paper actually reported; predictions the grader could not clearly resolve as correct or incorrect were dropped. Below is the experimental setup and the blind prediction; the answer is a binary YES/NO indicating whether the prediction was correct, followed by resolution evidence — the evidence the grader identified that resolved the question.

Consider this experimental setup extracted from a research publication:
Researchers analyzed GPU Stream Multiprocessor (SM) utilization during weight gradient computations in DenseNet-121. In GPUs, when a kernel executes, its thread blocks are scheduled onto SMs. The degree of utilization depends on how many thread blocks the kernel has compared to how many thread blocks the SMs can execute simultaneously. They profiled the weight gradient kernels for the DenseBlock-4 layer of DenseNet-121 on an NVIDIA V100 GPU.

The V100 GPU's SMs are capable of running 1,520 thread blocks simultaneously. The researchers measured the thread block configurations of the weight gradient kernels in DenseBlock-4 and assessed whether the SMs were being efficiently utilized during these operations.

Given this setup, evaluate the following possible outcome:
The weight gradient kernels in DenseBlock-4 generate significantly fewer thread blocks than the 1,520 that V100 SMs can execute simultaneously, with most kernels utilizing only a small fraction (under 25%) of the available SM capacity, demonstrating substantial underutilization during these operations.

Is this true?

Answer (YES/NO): NO